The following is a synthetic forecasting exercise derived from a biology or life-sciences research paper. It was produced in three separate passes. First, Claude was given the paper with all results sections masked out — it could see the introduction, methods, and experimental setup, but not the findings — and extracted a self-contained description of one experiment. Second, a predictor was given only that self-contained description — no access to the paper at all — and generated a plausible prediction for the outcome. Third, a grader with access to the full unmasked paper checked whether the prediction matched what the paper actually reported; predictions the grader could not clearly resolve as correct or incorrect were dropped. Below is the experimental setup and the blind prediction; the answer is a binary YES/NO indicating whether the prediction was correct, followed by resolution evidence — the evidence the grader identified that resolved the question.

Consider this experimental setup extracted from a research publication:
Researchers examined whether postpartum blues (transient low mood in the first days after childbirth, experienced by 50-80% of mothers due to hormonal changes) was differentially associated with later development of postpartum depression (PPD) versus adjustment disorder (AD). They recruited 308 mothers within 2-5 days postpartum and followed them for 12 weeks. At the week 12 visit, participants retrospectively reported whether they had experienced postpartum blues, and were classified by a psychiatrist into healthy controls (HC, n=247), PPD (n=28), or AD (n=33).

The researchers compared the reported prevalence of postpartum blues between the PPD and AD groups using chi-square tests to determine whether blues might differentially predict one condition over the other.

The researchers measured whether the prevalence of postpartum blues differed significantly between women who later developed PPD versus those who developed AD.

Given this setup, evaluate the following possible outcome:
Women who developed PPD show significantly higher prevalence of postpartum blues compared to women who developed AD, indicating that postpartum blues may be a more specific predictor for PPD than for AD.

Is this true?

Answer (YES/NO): NO